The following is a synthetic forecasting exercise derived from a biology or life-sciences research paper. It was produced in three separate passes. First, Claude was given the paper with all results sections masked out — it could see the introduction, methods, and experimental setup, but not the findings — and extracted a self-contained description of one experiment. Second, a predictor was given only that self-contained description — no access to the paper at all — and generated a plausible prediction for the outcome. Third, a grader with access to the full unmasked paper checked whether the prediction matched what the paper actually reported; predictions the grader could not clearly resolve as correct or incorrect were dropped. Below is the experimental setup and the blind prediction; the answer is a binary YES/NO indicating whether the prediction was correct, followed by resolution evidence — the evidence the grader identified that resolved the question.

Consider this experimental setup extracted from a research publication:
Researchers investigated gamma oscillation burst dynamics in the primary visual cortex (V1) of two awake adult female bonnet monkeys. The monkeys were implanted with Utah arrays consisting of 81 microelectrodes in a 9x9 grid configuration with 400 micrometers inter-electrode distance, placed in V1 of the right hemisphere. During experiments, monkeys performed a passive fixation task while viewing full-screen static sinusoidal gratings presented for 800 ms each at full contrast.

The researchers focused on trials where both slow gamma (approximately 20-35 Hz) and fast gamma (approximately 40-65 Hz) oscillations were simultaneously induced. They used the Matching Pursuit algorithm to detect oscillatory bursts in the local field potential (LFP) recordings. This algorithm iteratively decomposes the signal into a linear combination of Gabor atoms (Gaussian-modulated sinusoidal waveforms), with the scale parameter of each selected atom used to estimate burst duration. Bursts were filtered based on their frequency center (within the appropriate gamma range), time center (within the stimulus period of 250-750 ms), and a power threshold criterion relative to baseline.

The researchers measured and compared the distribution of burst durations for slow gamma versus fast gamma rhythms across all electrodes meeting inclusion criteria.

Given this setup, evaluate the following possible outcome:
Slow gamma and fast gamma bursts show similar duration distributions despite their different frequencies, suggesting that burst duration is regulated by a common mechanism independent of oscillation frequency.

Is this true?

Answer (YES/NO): NO